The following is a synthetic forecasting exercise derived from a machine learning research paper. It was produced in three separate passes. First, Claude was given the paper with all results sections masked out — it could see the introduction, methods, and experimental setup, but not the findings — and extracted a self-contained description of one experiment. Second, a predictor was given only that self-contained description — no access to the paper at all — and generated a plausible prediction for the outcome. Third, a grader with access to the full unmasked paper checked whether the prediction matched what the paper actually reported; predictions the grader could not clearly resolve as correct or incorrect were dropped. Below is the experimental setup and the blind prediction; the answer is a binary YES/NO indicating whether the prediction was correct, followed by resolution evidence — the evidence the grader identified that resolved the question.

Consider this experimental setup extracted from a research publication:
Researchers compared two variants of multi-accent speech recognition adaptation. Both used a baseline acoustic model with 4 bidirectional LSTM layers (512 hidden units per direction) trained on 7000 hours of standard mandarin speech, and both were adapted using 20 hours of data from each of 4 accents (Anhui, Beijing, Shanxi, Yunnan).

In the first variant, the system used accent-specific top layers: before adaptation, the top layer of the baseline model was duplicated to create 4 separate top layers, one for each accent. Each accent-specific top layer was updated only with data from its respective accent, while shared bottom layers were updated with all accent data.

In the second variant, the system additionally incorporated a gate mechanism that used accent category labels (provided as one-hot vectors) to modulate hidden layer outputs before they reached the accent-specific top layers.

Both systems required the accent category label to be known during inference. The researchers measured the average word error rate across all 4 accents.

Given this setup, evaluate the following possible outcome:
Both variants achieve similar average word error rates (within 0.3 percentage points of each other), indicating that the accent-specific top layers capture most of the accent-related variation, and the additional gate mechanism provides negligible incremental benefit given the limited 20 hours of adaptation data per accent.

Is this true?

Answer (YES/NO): NO